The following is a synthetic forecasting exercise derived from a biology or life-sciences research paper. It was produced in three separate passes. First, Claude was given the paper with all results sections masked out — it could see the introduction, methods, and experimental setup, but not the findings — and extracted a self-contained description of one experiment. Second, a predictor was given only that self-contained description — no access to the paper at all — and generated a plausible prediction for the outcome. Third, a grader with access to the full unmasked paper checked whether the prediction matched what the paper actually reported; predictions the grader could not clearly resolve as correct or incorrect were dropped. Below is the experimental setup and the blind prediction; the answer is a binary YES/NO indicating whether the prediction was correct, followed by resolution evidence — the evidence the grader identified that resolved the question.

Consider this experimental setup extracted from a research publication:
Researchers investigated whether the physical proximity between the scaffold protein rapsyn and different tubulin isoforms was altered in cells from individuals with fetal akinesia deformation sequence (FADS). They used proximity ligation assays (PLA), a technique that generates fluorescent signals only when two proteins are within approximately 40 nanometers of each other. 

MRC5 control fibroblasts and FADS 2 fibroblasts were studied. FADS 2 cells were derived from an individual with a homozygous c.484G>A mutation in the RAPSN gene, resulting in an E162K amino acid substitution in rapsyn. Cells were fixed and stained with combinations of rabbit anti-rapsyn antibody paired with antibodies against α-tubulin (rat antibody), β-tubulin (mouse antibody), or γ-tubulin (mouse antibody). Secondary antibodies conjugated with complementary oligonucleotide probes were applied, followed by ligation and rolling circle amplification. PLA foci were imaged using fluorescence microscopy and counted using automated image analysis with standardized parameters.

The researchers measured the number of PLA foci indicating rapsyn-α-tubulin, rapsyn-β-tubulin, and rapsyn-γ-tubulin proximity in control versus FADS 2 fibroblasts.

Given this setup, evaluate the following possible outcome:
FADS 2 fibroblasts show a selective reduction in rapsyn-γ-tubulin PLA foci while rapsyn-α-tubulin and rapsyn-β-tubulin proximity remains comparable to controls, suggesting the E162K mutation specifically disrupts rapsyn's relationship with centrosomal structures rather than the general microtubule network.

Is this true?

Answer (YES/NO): NO